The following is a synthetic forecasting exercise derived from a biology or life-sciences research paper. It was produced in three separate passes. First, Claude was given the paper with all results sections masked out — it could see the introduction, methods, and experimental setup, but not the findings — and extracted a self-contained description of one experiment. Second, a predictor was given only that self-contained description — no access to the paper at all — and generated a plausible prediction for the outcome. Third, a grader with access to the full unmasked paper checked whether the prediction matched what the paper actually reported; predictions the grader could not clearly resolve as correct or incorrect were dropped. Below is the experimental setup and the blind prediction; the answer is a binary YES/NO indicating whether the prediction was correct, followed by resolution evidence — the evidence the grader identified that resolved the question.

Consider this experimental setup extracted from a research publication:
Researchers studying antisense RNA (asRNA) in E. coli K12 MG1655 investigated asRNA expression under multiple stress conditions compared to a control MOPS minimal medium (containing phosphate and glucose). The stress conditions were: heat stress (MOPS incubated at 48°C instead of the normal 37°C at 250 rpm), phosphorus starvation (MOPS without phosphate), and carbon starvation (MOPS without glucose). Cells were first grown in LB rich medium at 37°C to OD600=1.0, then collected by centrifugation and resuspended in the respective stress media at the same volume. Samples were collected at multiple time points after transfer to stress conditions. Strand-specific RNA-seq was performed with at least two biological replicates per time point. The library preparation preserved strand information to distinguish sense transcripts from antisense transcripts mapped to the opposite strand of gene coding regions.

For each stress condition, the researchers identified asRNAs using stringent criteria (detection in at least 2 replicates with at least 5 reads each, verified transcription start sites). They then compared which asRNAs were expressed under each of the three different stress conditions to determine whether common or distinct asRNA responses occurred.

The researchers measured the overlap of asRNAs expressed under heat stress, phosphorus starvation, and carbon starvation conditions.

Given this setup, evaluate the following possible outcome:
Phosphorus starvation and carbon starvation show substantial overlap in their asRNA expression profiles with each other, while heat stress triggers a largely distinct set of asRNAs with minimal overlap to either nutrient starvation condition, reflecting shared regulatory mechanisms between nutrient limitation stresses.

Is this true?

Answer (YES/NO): NO